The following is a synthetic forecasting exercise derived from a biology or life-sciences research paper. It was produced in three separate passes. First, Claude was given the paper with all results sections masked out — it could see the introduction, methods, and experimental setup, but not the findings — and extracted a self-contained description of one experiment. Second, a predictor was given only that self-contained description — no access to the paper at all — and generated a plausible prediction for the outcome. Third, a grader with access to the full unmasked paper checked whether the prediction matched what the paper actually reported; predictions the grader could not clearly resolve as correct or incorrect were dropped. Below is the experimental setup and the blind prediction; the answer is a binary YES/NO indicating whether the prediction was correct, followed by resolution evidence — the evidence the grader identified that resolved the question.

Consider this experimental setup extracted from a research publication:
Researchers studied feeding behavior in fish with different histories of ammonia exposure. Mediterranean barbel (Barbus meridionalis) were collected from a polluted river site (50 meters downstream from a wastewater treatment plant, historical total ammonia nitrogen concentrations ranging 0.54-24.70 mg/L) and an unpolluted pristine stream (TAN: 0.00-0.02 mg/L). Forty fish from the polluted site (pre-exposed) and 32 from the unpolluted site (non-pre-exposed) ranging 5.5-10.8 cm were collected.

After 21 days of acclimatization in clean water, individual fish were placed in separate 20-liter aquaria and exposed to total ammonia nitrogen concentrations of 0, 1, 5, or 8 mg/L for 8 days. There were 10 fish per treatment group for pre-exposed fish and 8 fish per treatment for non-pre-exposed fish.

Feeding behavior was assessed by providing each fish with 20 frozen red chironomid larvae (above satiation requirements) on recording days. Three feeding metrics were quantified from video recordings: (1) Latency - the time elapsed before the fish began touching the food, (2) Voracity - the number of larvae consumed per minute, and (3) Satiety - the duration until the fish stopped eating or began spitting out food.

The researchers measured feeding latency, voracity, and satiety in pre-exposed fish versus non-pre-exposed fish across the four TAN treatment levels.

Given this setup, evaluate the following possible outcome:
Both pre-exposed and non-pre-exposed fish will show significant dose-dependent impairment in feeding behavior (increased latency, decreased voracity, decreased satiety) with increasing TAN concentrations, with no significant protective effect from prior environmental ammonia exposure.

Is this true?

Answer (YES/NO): NO